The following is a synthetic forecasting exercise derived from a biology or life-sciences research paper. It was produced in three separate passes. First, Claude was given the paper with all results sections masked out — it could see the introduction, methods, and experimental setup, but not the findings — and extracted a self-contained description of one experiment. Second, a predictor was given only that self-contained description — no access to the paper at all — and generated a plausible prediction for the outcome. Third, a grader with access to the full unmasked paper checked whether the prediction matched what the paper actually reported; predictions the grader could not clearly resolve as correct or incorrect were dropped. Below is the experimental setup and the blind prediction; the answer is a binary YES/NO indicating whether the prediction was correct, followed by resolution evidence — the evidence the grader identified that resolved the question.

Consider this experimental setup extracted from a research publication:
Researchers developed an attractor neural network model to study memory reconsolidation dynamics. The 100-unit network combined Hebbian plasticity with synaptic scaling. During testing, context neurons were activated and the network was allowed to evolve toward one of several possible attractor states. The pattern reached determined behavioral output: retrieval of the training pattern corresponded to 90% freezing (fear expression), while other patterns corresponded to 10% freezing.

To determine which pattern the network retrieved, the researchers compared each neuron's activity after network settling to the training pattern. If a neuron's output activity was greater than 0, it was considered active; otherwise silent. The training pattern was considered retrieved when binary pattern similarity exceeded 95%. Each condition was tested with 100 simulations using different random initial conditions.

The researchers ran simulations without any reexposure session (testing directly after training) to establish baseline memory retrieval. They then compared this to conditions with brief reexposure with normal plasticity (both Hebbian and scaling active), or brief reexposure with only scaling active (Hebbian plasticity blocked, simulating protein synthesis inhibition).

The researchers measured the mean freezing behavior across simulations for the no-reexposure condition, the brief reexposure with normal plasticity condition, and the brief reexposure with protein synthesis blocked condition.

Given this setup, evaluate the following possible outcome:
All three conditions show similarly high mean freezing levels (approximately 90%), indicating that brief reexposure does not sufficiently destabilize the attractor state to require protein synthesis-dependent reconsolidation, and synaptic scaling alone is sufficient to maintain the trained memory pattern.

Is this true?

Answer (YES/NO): NO